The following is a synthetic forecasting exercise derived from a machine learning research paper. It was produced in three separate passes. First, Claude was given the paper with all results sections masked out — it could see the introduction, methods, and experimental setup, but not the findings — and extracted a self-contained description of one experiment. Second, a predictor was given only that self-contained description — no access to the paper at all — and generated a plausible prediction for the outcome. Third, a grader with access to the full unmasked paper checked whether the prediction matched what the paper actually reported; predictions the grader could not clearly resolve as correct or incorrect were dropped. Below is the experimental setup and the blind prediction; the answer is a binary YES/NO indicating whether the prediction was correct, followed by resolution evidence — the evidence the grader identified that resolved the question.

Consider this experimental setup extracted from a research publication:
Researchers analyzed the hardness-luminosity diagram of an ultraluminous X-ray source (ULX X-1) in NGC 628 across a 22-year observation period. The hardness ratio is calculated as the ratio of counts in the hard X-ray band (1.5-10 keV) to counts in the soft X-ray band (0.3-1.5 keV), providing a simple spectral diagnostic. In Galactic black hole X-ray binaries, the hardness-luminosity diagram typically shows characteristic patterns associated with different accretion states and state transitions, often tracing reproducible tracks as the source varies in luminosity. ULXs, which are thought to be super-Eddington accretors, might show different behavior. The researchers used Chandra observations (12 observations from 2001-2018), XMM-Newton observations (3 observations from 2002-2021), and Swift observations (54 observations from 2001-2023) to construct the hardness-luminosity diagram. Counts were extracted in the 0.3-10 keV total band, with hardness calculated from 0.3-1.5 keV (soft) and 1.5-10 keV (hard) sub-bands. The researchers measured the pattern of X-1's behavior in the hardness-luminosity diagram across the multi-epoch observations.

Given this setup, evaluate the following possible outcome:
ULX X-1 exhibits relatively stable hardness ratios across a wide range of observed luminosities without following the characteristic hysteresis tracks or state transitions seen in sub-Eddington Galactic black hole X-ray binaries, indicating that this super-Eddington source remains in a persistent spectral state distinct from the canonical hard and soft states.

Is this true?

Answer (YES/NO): NO